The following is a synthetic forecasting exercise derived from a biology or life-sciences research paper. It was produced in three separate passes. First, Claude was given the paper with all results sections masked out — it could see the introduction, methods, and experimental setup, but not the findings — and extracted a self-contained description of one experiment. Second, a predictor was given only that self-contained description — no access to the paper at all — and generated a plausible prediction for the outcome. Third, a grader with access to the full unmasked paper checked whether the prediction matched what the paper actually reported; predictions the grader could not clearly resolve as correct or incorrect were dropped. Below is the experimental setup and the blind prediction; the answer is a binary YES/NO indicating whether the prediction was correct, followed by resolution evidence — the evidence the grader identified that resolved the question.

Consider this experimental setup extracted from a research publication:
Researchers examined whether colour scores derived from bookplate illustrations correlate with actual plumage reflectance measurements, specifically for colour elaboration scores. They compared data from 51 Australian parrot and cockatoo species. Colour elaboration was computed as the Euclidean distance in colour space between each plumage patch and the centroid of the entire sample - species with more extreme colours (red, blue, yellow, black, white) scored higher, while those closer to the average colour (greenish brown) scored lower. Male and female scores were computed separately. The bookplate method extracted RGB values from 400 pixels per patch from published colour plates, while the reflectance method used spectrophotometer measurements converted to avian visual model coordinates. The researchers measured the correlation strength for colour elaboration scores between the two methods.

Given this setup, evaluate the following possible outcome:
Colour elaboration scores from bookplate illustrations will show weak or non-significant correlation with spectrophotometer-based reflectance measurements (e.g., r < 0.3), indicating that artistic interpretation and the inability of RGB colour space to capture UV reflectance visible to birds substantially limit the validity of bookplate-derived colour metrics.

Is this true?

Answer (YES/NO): NO